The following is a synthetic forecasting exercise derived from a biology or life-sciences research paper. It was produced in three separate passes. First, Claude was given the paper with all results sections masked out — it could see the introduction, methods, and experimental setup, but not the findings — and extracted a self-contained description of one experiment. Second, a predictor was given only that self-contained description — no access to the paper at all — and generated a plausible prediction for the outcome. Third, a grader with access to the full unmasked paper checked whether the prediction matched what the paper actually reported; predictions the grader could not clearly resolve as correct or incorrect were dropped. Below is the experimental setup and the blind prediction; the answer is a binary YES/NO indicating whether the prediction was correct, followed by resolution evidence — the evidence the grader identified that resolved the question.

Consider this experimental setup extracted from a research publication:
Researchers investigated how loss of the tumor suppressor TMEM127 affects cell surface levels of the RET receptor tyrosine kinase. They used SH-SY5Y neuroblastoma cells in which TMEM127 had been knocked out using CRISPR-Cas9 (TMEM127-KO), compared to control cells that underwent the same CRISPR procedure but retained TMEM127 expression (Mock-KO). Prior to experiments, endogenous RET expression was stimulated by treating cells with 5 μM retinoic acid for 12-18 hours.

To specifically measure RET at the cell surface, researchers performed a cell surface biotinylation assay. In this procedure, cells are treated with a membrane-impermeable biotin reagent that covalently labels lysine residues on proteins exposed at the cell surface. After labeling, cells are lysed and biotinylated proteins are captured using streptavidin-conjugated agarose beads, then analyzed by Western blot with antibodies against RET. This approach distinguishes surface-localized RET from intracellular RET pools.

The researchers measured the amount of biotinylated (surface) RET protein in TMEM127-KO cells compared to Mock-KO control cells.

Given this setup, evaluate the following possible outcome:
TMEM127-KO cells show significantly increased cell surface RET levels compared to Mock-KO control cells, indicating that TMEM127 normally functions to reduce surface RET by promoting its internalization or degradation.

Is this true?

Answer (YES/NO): YES